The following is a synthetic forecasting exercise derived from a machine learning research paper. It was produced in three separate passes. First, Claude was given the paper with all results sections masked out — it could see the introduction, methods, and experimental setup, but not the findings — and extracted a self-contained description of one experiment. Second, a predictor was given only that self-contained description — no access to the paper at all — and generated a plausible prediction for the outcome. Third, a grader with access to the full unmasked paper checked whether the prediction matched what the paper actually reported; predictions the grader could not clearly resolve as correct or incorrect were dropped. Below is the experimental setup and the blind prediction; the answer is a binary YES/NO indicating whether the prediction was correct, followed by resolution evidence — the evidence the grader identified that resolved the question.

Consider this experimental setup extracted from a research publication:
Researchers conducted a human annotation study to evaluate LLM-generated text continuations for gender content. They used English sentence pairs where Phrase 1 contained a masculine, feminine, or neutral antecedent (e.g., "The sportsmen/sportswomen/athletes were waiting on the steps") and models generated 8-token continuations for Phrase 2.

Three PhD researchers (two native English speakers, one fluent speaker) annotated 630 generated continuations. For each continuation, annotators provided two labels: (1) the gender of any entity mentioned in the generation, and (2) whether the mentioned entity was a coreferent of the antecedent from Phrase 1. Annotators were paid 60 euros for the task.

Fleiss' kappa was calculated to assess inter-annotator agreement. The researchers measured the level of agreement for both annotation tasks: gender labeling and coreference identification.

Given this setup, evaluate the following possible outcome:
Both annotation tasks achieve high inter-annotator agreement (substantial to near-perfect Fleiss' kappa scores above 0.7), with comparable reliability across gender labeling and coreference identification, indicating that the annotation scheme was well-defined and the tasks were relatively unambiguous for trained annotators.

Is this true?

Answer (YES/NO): NO